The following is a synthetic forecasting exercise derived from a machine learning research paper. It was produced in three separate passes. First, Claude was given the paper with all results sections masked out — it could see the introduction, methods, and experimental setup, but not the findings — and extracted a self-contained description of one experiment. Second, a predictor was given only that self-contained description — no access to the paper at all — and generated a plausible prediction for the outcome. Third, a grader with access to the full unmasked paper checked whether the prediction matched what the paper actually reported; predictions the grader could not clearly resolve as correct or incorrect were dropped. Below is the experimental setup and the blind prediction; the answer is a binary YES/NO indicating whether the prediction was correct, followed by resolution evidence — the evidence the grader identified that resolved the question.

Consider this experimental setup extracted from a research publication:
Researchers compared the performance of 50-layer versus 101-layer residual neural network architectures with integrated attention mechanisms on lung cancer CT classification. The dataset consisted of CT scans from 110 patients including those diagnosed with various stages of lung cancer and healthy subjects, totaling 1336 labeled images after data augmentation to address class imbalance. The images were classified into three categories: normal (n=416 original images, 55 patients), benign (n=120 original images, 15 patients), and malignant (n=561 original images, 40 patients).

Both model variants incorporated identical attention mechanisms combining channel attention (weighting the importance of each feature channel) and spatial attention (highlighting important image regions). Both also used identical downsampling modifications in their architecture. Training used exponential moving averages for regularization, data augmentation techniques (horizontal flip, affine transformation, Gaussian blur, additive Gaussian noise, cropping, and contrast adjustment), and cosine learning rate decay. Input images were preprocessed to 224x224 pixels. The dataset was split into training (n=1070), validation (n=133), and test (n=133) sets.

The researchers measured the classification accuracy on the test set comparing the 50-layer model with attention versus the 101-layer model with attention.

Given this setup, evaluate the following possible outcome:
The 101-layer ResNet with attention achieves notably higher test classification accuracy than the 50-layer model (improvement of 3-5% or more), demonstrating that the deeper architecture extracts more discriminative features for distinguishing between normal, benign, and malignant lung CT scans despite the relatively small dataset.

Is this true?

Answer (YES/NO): NO